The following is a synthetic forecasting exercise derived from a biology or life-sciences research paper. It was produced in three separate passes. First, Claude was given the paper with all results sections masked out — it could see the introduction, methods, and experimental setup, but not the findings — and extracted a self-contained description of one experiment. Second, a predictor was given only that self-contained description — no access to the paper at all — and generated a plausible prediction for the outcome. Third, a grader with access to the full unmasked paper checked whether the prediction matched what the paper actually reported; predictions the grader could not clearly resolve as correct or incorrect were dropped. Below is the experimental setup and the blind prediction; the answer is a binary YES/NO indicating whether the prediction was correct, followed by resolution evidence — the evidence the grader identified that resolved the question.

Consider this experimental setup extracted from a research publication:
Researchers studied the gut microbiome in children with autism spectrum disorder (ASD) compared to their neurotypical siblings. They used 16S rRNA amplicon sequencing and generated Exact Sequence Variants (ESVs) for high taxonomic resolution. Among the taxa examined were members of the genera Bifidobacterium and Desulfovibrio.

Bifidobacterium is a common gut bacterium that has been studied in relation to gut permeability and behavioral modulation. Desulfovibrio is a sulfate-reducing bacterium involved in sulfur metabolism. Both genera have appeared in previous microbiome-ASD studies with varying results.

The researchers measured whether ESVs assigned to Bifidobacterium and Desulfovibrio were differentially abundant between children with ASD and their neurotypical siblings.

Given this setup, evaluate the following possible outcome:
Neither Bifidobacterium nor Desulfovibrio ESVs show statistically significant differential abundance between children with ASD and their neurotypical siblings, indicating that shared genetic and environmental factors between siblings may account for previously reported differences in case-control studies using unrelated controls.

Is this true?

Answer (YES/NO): NO